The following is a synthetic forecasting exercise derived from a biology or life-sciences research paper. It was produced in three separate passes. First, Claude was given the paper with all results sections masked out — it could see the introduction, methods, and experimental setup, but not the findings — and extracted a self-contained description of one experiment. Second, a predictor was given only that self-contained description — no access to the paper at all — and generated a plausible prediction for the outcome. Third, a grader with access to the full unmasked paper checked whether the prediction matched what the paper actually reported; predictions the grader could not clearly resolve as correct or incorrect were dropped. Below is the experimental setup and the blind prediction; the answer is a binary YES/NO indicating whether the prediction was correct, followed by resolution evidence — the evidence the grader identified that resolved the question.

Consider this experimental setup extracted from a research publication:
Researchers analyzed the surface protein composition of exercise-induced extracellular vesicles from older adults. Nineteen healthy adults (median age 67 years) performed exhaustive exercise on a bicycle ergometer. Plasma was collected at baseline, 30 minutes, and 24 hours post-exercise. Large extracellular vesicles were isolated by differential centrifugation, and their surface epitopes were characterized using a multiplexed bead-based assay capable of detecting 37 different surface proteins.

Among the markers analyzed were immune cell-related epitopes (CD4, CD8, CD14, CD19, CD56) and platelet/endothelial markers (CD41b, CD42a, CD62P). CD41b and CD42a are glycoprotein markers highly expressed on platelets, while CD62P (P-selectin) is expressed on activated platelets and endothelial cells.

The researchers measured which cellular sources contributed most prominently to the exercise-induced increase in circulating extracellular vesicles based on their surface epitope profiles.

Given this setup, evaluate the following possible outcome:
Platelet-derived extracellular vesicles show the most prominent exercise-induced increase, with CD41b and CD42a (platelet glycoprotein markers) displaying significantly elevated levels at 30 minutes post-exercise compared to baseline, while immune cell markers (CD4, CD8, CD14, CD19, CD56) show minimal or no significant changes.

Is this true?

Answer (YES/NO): NO